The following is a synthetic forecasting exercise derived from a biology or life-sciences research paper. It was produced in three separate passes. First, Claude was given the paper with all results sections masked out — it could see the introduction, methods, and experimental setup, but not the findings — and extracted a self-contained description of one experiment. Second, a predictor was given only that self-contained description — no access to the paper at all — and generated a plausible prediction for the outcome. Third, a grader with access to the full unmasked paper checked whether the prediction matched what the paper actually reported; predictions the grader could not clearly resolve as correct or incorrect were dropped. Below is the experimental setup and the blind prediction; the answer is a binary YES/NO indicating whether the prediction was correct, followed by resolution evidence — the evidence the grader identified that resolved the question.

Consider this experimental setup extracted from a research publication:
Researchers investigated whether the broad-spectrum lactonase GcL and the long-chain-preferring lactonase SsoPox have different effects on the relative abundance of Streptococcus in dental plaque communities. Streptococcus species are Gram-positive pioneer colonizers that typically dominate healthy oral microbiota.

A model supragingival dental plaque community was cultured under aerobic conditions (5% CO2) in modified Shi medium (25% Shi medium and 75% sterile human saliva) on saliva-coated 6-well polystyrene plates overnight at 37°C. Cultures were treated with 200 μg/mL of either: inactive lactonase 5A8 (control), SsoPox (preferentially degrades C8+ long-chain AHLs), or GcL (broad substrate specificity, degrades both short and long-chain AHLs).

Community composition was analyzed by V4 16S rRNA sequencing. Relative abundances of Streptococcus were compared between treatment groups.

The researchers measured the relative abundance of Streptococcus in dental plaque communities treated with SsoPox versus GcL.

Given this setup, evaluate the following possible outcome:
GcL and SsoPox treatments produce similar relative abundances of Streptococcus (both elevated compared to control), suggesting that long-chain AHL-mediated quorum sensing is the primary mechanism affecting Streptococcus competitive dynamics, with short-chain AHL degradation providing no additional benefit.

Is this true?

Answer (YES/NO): NO